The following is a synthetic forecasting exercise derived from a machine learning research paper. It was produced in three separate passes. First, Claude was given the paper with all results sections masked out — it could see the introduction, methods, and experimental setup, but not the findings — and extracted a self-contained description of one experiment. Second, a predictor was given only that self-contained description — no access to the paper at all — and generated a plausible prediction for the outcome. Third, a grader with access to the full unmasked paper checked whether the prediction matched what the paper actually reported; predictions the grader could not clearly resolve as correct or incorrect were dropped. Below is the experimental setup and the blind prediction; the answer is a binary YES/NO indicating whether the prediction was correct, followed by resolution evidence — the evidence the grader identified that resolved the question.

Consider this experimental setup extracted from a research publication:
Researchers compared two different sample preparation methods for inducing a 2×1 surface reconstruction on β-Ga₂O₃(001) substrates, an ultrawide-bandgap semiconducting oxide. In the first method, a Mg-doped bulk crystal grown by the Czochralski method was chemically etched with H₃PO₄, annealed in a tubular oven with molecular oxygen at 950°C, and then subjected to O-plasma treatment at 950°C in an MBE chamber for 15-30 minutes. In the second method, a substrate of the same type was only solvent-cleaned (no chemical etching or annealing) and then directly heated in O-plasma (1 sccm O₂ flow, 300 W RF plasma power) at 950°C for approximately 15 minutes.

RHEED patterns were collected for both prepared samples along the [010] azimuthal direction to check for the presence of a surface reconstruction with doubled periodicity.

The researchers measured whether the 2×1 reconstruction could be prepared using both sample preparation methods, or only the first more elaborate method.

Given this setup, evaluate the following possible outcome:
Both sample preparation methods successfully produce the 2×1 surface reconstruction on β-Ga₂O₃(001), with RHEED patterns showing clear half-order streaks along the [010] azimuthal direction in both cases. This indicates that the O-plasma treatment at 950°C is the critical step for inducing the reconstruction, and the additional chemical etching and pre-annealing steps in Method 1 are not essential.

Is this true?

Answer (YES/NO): YES